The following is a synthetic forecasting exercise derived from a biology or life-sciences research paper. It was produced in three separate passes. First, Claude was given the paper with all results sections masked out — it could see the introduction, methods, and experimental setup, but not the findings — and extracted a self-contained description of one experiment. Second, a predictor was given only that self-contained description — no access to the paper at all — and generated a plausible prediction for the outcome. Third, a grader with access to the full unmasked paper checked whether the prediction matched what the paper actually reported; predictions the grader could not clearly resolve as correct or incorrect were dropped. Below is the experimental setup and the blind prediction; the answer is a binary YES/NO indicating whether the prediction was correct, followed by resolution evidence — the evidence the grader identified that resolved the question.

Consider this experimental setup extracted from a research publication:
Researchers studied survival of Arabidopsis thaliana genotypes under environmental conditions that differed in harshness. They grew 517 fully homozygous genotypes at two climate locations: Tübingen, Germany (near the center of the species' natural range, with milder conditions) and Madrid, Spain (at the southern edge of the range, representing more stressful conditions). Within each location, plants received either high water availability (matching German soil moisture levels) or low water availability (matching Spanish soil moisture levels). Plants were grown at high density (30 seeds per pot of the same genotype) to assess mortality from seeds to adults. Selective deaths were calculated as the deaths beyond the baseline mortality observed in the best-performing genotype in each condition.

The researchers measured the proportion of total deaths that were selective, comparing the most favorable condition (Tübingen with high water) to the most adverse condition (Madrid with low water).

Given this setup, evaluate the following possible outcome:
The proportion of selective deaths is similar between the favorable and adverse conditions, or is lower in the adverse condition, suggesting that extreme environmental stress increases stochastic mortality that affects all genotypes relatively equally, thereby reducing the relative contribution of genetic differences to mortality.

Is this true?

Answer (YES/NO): NO